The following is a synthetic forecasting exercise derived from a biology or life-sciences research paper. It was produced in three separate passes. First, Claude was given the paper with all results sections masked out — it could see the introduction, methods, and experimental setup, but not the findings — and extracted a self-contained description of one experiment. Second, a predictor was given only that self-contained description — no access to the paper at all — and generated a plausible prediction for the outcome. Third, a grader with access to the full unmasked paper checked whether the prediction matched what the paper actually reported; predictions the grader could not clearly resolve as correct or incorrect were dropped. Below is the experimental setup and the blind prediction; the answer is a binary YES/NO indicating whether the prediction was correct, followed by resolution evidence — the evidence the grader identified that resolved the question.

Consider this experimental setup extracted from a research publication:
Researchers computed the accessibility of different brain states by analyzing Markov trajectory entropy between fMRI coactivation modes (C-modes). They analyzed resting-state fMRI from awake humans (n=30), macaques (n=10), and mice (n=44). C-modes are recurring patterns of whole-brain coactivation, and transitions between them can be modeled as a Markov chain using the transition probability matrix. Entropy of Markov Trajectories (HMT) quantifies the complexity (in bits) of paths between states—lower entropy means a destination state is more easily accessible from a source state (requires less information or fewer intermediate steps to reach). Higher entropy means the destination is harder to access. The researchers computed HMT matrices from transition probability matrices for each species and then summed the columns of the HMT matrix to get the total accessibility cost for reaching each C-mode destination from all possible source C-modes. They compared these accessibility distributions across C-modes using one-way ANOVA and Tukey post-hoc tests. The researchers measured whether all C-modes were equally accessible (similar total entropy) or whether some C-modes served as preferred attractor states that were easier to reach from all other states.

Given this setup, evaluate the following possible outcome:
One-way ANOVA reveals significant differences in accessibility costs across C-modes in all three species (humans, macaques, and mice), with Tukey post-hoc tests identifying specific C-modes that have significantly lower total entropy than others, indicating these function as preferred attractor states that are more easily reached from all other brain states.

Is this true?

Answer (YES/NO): NO